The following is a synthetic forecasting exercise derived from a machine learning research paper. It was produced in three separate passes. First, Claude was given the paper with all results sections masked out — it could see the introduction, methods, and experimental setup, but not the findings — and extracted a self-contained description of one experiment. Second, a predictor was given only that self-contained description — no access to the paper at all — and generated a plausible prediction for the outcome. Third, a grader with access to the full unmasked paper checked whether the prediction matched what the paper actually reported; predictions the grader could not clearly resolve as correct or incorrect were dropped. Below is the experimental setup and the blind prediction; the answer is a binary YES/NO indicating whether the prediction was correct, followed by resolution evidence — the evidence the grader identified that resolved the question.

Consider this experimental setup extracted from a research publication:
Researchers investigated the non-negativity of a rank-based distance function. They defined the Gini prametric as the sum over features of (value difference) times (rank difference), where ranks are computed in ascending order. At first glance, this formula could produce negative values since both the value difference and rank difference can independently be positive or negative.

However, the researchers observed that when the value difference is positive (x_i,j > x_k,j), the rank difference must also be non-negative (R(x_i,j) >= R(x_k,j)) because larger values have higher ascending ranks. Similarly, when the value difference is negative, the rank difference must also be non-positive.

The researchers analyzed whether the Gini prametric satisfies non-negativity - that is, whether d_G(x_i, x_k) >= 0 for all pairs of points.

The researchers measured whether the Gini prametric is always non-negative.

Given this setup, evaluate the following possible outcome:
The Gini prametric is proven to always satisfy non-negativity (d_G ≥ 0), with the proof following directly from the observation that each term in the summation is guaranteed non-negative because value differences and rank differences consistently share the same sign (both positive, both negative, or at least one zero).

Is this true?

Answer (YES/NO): NO